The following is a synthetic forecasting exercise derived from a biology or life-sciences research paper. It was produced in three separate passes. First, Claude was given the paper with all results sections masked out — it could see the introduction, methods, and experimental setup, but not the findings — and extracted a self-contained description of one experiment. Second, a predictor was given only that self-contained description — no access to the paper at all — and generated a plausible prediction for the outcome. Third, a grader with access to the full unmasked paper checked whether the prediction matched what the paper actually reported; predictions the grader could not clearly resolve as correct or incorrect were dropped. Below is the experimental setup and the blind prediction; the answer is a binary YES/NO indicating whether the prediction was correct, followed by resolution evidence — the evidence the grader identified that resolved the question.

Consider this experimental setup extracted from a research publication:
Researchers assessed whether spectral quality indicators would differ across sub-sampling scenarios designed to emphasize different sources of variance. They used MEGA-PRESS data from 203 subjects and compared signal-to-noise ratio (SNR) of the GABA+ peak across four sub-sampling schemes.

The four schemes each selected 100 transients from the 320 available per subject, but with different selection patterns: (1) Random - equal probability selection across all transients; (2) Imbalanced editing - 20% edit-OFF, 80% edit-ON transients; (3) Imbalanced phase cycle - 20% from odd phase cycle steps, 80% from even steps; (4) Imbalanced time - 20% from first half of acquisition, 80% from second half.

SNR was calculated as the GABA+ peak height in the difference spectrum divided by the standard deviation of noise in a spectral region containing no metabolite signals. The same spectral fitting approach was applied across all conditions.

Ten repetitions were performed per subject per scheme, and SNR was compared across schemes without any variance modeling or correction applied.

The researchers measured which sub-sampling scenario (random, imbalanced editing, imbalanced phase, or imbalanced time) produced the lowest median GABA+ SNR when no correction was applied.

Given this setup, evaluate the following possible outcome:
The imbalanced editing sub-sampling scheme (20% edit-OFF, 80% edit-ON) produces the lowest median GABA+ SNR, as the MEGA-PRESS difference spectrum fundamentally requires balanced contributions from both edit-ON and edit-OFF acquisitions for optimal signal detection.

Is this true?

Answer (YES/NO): YES